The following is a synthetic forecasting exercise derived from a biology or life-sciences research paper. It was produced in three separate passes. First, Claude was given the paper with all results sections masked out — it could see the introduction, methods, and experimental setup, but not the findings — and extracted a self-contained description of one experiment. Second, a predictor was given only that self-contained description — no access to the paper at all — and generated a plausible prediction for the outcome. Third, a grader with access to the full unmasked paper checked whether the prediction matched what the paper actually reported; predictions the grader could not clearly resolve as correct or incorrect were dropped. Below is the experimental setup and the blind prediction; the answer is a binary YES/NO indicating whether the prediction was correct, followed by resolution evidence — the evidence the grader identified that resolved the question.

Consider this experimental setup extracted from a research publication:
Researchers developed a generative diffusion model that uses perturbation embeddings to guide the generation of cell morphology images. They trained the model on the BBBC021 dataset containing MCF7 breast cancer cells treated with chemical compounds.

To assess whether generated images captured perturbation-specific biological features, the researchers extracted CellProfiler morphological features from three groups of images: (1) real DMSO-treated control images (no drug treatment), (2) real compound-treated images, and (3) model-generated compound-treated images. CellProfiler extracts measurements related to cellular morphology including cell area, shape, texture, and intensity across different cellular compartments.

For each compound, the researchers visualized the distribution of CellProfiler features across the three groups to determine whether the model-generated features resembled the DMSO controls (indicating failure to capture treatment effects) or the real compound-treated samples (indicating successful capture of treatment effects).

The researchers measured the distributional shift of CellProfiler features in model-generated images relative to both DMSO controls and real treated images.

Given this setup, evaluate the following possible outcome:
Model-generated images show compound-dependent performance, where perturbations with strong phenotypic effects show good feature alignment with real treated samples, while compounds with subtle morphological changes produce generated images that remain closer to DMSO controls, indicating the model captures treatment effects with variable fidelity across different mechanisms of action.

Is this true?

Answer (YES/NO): NO